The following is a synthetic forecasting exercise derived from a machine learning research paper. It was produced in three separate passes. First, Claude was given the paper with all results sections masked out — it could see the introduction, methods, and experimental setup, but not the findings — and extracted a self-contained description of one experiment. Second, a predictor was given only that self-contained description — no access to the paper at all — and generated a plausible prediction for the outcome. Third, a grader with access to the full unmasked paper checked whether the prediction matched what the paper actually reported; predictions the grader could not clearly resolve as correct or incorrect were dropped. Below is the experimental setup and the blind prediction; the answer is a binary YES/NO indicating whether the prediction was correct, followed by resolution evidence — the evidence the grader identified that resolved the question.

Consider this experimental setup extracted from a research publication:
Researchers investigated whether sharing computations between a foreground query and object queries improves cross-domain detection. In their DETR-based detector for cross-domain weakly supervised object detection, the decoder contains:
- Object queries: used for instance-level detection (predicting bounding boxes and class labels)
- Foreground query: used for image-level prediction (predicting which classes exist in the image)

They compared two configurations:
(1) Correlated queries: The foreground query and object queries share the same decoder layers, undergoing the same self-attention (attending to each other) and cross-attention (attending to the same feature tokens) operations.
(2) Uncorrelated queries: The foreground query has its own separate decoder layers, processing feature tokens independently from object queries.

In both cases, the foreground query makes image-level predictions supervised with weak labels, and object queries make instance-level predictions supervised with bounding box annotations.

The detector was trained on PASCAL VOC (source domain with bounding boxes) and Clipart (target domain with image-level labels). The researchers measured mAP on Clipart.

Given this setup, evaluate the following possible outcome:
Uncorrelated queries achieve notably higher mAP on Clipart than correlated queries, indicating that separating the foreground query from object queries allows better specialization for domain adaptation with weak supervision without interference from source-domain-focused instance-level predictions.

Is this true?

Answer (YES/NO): NO